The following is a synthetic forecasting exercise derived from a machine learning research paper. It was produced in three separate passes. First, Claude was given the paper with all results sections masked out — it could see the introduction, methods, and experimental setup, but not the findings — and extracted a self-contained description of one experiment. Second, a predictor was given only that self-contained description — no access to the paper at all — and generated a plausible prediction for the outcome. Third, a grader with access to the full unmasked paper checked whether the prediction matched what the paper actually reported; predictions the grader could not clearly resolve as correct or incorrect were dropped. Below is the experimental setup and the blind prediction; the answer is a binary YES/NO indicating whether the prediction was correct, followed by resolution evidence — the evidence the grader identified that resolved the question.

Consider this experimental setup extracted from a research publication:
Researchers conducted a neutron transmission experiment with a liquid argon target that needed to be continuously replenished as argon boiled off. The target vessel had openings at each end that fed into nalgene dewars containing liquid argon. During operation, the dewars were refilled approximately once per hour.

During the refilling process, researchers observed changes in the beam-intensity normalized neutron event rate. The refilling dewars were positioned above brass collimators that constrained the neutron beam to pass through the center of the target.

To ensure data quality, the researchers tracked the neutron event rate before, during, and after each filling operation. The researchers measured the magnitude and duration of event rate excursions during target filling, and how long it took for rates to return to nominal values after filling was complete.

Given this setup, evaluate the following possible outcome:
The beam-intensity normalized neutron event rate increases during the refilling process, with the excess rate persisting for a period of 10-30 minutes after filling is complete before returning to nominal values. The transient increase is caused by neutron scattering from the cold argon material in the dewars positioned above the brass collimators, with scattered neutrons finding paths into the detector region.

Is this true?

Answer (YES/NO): NO